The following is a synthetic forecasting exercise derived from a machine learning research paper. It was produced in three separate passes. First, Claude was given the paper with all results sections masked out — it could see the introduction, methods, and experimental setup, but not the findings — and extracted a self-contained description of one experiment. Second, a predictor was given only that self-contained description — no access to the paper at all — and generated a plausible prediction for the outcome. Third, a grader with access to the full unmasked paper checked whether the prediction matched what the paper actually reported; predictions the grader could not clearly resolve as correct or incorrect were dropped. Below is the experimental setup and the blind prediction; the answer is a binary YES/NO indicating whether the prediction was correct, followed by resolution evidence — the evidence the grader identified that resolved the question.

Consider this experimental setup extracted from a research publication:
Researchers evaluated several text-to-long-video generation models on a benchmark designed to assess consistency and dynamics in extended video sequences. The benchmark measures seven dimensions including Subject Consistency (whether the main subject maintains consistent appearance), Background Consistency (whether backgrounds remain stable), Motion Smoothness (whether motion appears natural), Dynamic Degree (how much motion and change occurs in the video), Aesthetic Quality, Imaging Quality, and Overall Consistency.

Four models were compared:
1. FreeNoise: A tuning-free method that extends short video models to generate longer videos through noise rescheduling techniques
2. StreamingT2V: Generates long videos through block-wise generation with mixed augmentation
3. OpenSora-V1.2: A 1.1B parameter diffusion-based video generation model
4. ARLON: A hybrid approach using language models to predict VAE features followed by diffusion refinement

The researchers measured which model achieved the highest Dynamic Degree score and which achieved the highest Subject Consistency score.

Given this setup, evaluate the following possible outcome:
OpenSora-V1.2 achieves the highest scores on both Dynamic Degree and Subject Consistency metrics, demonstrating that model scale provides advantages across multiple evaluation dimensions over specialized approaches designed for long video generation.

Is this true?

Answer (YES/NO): NO